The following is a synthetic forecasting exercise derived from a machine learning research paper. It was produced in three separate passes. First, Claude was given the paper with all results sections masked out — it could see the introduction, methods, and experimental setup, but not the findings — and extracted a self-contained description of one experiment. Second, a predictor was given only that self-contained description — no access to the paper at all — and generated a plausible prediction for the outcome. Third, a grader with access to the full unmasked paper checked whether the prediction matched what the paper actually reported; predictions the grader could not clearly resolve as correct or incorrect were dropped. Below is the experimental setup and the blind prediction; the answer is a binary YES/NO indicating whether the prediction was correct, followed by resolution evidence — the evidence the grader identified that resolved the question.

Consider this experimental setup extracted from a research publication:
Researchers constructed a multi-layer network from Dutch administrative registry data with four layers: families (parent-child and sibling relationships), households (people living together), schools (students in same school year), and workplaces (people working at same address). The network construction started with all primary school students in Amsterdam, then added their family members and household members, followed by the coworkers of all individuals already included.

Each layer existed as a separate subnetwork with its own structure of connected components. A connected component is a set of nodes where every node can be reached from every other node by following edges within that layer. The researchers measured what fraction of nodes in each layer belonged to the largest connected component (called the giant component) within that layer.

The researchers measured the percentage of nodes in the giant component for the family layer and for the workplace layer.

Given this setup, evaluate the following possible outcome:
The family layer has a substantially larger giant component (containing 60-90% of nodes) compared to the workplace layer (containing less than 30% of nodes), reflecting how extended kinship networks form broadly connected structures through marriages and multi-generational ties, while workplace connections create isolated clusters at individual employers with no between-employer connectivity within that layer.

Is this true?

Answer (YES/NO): NO